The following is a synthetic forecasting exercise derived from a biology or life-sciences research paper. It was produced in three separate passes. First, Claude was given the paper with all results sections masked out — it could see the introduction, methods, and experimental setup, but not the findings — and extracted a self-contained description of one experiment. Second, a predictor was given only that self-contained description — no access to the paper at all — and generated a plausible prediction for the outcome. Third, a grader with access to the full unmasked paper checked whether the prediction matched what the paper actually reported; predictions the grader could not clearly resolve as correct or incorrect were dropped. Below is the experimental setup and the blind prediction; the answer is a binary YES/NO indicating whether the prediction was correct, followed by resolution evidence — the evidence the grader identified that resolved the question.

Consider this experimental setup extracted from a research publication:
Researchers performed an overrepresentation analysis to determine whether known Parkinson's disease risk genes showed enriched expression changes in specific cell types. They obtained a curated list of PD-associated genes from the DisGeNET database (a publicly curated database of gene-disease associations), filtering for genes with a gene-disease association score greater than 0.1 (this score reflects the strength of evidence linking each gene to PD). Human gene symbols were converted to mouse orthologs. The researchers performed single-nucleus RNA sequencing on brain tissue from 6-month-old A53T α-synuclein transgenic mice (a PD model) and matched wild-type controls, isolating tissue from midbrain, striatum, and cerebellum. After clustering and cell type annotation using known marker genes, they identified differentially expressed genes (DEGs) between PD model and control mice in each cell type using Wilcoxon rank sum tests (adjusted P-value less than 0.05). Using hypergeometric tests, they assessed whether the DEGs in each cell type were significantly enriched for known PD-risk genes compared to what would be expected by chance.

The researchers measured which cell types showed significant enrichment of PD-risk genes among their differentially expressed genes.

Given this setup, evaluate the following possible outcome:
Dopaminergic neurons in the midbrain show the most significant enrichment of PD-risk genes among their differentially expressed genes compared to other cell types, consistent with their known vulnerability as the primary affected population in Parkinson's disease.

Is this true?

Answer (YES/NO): NO